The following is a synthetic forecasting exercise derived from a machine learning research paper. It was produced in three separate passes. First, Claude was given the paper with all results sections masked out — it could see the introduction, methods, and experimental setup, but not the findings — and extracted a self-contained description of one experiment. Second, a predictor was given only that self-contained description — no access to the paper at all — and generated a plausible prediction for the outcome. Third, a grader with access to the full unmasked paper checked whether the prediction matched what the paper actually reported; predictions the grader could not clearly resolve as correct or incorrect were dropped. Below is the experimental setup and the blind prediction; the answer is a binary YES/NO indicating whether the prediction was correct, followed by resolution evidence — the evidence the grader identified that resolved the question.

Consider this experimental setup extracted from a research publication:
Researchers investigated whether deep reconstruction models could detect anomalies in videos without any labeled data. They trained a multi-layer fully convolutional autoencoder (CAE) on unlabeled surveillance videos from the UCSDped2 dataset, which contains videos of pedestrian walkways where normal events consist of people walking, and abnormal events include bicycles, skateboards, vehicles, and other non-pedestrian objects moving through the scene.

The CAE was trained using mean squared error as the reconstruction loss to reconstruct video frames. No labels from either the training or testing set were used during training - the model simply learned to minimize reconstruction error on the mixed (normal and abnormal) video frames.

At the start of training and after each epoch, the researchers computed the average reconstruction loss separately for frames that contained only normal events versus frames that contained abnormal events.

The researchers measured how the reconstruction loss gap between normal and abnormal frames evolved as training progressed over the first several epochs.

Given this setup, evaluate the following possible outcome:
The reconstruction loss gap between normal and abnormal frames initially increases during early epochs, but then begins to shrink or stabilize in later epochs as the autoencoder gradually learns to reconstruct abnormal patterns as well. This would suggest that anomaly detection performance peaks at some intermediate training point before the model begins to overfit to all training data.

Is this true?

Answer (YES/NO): NO